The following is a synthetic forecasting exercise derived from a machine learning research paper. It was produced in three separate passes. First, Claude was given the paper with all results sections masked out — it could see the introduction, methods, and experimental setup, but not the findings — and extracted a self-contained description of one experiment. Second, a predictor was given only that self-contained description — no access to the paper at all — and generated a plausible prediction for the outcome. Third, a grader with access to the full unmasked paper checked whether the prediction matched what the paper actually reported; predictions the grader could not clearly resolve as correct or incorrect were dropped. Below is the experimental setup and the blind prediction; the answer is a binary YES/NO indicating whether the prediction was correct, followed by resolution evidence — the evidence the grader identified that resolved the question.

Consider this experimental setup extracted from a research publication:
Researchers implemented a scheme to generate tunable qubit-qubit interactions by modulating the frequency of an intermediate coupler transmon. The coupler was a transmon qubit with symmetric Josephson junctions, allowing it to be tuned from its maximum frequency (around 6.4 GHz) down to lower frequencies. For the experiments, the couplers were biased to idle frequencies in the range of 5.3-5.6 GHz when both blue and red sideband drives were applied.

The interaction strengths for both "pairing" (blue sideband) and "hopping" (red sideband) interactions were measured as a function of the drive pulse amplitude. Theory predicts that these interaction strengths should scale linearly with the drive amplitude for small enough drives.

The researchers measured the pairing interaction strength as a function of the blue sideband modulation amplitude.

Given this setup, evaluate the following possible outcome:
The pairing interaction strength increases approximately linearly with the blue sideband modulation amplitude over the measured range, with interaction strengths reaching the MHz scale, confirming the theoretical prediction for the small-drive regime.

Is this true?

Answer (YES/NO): YES